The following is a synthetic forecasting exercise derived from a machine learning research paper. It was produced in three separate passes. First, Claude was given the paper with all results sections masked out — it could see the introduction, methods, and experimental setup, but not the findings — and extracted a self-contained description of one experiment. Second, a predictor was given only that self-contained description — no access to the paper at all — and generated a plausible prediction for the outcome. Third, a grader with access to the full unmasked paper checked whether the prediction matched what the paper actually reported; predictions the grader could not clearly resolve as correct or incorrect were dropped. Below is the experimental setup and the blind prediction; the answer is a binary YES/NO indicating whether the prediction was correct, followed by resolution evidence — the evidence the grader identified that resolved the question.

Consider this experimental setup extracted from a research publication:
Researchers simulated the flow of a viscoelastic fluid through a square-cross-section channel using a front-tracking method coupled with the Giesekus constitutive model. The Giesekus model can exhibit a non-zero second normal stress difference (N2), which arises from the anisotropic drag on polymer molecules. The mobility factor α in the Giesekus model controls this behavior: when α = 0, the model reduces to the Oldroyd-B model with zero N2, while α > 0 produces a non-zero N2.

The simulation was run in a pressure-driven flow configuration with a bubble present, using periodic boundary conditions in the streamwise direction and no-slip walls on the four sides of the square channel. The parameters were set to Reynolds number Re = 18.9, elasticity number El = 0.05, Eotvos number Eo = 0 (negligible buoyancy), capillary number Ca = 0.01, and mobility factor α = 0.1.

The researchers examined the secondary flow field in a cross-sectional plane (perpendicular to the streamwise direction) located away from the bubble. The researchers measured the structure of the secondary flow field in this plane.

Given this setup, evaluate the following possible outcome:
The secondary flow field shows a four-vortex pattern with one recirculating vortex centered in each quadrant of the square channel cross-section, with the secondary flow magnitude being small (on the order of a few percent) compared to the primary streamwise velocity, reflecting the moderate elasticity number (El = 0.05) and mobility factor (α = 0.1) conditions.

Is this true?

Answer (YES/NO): NO